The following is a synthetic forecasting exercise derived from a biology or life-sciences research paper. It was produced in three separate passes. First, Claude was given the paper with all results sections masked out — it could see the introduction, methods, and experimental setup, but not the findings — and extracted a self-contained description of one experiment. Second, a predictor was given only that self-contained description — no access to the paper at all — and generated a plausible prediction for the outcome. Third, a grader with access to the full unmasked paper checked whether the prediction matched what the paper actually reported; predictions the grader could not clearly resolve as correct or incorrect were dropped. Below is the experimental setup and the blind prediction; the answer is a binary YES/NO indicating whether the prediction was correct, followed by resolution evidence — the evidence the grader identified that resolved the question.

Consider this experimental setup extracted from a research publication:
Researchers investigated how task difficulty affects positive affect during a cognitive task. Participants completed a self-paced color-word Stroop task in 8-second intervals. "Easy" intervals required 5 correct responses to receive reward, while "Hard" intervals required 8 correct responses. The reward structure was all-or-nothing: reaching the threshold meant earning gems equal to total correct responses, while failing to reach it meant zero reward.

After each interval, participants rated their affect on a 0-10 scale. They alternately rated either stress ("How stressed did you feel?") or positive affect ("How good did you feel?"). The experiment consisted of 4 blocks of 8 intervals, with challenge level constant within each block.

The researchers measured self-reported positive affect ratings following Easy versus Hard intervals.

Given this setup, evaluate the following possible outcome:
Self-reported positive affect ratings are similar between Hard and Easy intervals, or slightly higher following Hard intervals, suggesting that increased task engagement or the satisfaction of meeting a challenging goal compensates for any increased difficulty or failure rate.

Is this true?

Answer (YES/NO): NO